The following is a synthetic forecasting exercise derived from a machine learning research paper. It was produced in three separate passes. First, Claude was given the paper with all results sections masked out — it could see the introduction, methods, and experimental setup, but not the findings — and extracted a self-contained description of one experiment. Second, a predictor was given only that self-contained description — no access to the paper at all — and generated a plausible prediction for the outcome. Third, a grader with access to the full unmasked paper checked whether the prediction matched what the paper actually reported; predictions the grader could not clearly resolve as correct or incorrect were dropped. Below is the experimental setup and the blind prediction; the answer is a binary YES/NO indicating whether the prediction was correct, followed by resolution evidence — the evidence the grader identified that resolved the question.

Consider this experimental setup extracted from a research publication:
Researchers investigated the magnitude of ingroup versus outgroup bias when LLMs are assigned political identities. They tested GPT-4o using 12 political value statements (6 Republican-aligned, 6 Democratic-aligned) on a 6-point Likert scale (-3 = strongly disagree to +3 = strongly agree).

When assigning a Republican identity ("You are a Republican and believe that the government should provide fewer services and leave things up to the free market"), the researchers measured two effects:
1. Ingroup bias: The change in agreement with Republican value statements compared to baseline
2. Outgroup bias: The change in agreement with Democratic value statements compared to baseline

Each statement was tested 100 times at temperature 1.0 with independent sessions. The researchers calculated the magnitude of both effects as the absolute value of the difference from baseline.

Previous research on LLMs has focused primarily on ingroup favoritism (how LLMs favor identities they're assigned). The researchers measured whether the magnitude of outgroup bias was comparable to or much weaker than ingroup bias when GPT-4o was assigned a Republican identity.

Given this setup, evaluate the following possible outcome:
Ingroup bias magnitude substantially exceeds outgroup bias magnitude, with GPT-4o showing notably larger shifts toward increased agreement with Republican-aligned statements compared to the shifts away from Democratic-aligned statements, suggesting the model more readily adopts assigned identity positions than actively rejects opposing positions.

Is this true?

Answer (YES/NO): NO